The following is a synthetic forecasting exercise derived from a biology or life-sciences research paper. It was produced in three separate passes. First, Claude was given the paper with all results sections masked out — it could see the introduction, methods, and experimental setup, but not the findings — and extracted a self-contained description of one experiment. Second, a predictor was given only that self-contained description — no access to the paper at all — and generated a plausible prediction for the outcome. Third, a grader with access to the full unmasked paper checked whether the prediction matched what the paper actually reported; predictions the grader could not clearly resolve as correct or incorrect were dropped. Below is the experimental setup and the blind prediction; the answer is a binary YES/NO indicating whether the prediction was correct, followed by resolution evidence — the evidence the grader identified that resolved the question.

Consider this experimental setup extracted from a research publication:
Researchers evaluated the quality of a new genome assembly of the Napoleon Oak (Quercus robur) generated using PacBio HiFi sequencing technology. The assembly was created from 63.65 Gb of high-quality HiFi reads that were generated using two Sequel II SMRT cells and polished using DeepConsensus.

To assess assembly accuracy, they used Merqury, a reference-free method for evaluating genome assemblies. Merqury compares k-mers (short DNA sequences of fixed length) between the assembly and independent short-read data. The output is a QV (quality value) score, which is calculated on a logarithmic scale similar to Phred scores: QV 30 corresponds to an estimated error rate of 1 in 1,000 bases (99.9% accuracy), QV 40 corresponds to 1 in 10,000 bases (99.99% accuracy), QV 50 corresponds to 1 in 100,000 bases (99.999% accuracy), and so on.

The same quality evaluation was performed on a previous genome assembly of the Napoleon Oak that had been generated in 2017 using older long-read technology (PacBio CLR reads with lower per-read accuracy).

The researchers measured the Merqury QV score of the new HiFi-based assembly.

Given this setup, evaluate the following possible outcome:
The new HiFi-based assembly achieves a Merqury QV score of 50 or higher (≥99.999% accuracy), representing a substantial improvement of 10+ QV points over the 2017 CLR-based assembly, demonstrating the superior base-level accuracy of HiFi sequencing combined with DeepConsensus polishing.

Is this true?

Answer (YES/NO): YES